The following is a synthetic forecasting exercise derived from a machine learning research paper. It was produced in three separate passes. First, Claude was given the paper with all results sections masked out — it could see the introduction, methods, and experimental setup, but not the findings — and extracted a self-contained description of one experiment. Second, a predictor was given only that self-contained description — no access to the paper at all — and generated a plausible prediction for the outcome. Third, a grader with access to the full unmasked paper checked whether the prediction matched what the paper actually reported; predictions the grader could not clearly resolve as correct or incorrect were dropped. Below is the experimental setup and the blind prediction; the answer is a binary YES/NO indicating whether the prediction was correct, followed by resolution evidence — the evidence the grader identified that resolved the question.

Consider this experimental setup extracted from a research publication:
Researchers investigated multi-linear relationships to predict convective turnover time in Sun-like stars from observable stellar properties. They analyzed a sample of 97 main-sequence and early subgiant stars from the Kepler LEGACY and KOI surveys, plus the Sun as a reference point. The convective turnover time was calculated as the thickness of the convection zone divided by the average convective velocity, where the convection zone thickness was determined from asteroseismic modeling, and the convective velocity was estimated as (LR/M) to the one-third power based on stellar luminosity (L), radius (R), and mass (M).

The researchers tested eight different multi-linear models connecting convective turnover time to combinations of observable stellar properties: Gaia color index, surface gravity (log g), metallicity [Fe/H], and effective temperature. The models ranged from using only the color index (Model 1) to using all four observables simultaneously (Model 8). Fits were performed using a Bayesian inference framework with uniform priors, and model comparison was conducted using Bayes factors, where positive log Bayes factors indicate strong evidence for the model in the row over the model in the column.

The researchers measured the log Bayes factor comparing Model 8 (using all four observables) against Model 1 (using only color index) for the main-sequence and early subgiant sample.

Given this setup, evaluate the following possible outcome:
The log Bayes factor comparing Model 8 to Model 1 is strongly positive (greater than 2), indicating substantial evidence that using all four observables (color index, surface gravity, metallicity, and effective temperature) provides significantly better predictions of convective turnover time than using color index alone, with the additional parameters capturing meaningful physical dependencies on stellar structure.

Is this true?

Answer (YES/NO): YES